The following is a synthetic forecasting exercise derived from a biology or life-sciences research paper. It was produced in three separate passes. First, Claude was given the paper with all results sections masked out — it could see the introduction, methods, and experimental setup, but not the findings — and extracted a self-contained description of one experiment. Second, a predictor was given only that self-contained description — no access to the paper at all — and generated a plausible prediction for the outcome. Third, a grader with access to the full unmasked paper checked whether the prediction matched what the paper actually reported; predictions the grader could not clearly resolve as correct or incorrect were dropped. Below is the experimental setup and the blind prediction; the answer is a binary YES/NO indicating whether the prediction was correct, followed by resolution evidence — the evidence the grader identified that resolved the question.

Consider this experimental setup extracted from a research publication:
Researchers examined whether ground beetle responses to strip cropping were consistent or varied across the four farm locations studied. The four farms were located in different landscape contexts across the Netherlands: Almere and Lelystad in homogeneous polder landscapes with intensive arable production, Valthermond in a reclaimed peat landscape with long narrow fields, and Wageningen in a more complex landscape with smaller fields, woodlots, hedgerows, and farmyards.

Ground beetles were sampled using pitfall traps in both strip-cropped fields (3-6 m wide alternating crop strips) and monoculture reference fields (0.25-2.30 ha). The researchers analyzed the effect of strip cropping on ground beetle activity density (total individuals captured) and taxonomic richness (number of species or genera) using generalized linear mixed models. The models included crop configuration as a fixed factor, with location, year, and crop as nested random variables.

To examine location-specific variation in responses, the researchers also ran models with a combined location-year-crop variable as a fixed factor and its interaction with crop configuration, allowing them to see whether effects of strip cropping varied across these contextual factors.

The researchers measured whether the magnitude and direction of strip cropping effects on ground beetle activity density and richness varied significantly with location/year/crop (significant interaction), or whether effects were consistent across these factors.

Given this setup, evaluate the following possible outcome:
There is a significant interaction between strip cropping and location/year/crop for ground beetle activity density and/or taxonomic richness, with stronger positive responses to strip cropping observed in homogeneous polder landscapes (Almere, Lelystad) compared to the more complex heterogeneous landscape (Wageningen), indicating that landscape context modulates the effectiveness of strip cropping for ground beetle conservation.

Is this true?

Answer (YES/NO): NO